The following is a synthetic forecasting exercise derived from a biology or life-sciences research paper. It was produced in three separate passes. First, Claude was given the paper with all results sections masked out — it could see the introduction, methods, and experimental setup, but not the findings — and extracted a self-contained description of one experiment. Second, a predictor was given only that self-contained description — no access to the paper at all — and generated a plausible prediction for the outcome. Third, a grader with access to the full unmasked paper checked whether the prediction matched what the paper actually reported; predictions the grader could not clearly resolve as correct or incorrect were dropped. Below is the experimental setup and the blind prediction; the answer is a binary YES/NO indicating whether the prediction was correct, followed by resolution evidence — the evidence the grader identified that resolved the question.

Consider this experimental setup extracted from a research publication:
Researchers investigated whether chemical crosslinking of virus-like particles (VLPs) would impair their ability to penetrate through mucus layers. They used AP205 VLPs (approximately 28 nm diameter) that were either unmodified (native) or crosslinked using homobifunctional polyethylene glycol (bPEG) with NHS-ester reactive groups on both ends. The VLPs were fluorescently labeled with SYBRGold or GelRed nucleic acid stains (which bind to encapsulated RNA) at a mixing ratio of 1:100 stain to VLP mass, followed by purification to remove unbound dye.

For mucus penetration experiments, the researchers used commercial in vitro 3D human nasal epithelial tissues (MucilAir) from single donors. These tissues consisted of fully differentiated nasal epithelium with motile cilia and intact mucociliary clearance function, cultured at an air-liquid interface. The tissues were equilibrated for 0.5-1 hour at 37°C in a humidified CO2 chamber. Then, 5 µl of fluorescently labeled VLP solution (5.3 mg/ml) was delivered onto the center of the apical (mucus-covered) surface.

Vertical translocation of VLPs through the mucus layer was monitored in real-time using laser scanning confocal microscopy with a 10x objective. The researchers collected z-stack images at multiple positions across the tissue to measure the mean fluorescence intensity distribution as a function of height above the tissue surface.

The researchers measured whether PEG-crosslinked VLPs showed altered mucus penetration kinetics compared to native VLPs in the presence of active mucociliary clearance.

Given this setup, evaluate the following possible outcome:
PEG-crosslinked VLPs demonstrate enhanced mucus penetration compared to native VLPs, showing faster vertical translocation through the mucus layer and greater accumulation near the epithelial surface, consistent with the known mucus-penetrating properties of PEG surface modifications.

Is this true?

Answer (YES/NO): NO